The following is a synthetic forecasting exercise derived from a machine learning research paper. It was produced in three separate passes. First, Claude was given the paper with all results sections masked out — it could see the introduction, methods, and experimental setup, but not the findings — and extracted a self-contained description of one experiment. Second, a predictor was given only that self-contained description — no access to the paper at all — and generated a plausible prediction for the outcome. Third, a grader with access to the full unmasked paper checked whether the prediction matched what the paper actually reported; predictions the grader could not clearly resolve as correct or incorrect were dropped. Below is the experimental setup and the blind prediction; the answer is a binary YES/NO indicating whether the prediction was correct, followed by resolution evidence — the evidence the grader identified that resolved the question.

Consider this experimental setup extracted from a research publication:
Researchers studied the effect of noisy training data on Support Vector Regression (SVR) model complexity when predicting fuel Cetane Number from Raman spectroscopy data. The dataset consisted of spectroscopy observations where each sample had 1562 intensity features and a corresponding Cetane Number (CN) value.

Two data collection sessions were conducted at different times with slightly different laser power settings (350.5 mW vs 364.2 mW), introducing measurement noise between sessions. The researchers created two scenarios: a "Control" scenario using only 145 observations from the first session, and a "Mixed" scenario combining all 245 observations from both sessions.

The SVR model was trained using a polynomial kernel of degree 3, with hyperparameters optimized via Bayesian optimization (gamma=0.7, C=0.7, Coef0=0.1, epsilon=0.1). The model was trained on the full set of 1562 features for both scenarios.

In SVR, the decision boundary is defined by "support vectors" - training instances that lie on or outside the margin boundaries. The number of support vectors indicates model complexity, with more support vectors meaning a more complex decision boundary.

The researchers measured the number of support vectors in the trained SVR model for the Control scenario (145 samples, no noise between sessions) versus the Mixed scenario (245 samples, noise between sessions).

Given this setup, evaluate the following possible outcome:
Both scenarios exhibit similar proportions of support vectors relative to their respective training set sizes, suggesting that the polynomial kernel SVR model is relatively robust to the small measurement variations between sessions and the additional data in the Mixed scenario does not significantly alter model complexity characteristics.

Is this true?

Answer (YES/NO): NO